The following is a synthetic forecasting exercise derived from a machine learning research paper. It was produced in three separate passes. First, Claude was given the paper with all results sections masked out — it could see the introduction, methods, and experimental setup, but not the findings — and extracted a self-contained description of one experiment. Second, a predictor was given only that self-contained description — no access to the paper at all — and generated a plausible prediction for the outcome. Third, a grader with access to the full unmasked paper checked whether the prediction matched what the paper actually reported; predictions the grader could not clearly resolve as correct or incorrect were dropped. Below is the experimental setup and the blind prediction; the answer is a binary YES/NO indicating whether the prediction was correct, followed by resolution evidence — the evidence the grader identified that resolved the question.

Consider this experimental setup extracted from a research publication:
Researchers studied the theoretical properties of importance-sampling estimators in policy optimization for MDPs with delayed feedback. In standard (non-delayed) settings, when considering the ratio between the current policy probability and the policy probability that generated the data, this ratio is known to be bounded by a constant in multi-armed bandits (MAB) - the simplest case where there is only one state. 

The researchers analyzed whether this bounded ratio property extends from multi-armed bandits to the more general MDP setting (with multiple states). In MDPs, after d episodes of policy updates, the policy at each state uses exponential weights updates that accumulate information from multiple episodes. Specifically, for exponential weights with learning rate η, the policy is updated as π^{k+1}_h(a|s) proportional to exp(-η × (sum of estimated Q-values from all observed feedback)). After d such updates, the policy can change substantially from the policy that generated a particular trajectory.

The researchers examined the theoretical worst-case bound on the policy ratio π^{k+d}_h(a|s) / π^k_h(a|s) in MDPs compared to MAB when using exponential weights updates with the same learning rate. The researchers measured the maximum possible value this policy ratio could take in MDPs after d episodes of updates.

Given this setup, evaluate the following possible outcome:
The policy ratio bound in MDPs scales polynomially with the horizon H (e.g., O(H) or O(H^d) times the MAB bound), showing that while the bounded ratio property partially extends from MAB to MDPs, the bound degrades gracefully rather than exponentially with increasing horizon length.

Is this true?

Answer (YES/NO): NO